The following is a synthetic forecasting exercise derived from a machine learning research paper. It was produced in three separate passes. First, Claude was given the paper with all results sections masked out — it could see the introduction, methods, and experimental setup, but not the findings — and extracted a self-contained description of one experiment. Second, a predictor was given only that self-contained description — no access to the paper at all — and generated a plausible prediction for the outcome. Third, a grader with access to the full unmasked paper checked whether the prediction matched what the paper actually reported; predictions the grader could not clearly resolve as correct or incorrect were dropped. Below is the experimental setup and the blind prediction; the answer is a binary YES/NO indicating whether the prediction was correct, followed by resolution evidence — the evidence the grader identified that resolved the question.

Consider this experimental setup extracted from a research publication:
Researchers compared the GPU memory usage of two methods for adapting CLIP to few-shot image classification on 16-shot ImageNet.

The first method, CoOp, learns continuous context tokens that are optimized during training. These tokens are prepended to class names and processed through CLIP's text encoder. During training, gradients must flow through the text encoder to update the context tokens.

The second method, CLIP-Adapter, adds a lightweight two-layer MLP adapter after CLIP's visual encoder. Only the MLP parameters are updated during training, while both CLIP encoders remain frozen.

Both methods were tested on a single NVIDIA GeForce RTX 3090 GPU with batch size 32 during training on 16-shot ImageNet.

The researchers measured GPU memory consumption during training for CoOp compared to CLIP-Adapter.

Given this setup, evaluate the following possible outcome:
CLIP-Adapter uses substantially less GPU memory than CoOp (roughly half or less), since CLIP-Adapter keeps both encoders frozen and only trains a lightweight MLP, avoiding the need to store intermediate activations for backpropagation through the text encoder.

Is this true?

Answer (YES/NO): YES